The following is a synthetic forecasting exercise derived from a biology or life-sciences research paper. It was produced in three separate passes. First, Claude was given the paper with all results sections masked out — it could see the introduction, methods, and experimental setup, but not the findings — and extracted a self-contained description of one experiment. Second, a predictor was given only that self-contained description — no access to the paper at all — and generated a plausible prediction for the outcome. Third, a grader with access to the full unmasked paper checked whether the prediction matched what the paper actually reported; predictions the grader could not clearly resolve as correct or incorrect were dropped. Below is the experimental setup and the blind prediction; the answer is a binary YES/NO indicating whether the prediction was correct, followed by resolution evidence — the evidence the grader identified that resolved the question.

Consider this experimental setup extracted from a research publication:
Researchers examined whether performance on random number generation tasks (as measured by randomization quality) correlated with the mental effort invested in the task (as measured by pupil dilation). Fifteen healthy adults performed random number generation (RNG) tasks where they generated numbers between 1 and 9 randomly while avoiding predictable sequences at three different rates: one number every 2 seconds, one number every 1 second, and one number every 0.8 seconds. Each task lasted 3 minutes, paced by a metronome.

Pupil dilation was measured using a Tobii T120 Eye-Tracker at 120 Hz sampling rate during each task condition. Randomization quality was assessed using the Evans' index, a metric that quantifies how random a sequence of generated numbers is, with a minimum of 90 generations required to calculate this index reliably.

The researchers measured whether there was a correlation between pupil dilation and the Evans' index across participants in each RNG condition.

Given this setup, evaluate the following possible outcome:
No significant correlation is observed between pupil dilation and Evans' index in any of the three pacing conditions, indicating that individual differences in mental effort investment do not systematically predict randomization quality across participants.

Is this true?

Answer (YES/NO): YES